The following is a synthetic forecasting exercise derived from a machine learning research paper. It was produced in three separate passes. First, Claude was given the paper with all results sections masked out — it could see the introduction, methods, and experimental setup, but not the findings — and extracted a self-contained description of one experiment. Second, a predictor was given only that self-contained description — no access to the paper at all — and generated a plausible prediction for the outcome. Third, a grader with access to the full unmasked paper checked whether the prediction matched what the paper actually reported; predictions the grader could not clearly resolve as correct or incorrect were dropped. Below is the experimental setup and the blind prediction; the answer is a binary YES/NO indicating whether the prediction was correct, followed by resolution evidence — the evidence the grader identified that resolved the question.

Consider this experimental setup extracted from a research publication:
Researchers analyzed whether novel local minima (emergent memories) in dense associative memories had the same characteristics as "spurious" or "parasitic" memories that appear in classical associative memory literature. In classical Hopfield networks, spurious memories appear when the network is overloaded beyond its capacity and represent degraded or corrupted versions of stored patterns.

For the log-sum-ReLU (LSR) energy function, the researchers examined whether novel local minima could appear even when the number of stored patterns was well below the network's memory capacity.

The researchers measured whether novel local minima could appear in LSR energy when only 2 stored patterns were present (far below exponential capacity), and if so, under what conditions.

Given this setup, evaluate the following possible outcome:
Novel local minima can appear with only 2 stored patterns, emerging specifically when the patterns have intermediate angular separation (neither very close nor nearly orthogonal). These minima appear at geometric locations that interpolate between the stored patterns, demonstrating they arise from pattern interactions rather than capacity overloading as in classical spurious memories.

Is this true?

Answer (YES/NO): NO